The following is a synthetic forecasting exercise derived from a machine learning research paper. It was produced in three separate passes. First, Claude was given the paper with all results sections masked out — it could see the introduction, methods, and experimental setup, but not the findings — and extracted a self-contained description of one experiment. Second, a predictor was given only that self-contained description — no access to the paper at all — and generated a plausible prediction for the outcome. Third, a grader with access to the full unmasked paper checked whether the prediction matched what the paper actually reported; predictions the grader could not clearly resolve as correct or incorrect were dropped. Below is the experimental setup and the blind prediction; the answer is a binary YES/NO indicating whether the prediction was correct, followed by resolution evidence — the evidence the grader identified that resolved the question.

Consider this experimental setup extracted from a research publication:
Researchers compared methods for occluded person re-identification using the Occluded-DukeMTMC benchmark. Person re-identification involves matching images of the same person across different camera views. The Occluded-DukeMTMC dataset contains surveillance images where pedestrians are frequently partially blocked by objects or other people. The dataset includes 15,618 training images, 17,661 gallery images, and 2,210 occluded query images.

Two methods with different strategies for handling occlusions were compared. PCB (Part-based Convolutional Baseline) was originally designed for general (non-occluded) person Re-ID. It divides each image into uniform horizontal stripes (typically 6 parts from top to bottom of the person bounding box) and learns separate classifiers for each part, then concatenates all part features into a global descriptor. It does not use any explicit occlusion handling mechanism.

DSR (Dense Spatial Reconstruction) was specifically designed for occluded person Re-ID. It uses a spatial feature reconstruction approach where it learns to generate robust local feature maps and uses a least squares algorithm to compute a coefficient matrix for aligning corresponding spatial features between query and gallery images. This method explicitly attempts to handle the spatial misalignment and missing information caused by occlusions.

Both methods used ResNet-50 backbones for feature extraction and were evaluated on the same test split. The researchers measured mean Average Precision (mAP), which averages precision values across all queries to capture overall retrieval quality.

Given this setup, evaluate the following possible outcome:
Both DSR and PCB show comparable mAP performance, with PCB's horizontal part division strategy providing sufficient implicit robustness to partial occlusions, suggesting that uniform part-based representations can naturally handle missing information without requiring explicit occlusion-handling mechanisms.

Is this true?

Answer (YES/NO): NO